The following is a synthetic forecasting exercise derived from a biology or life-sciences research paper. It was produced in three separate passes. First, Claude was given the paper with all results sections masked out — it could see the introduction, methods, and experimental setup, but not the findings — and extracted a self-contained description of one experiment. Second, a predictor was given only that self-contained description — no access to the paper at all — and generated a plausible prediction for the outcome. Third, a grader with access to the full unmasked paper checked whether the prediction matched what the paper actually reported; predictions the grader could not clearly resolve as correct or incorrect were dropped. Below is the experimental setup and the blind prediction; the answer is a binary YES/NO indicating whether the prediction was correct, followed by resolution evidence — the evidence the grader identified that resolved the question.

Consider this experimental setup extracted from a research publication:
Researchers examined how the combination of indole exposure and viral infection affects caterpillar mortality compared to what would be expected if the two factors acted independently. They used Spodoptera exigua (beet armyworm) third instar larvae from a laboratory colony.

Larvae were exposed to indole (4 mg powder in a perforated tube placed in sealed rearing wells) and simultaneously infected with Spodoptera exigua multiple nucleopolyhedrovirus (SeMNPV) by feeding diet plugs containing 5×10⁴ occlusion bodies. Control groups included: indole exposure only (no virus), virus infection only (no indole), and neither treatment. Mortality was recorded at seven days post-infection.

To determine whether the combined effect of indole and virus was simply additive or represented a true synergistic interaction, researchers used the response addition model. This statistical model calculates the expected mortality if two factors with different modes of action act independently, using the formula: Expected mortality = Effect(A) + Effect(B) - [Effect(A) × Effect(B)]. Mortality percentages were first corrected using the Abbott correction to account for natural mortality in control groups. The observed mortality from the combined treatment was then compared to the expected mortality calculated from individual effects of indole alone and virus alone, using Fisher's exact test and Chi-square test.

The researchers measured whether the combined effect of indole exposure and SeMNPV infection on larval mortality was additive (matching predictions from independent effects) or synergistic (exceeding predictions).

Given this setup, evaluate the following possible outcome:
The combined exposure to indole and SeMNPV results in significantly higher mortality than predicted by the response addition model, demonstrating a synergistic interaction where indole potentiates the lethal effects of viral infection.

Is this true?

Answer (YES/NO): NO